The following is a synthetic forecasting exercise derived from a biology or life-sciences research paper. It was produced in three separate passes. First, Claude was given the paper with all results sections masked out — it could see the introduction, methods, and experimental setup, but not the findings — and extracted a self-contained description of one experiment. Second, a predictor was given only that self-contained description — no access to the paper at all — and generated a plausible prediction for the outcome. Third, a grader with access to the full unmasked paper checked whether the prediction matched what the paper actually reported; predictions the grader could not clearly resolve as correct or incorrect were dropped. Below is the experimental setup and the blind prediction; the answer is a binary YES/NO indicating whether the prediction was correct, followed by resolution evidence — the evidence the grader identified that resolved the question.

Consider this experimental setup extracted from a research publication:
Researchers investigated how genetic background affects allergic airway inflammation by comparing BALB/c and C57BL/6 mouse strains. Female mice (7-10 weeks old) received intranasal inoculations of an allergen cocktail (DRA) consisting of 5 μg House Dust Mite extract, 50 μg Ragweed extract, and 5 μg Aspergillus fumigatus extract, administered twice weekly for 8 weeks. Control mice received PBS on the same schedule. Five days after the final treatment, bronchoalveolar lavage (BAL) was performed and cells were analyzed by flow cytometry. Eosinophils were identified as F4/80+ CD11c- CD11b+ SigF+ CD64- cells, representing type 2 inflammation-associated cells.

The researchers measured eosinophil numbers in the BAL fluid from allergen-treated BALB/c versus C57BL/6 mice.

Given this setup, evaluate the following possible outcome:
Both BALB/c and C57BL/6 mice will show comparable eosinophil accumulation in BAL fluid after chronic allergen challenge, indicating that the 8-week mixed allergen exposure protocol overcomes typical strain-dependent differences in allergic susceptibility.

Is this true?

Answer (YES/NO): NO